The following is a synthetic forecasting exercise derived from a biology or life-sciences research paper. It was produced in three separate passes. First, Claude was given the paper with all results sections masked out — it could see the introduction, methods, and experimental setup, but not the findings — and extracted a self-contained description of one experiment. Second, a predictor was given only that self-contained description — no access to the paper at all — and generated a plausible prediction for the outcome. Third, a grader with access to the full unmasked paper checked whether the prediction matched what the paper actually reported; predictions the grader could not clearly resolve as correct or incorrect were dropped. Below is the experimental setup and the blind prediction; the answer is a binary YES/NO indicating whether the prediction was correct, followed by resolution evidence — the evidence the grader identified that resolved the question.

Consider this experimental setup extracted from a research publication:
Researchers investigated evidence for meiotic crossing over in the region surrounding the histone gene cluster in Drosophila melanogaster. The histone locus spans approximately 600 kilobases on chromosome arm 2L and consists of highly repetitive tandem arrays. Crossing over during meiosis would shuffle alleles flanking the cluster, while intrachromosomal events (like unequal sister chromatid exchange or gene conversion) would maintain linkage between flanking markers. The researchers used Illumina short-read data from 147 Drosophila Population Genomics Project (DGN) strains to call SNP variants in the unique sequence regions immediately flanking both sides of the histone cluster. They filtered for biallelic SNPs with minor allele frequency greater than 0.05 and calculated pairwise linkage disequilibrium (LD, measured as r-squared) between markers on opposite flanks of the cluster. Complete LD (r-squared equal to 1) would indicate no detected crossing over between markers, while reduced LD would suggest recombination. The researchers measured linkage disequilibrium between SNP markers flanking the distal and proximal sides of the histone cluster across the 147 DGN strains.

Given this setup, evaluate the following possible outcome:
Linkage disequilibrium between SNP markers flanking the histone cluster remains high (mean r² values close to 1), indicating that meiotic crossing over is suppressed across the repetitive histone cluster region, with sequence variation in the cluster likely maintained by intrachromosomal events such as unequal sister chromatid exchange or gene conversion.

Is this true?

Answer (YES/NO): YES